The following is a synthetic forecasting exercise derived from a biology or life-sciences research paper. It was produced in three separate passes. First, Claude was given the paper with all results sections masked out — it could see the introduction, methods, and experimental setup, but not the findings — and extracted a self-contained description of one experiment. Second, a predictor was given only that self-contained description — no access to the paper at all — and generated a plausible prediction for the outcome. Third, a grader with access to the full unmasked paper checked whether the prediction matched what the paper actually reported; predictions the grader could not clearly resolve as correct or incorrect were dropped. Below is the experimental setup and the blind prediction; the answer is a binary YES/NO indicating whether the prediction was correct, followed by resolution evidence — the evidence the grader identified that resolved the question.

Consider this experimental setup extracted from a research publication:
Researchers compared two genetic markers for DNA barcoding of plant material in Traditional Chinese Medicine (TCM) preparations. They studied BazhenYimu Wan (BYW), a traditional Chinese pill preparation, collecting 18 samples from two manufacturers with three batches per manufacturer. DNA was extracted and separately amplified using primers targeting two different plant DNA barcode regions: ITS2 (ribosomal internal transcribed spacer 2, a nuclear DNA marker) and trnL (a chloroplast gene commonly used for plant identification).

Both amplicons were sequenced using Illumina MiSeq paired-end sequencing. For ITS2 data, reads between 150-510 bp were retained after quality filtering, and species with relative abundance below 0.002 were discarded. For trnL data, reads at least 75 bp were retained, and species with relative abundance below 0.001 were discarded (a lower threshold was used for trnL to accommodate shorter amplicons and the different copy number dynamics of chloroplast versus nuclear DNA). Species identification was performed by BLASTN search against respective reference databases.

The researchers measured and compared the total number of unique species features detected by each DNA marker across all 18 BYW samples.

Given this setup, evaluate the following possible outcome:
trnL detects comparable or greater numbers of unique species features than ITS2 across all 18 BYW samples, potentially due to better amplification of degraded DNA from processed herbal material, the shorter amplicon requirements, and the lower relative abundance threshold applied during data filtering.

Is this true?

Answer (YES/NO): YES